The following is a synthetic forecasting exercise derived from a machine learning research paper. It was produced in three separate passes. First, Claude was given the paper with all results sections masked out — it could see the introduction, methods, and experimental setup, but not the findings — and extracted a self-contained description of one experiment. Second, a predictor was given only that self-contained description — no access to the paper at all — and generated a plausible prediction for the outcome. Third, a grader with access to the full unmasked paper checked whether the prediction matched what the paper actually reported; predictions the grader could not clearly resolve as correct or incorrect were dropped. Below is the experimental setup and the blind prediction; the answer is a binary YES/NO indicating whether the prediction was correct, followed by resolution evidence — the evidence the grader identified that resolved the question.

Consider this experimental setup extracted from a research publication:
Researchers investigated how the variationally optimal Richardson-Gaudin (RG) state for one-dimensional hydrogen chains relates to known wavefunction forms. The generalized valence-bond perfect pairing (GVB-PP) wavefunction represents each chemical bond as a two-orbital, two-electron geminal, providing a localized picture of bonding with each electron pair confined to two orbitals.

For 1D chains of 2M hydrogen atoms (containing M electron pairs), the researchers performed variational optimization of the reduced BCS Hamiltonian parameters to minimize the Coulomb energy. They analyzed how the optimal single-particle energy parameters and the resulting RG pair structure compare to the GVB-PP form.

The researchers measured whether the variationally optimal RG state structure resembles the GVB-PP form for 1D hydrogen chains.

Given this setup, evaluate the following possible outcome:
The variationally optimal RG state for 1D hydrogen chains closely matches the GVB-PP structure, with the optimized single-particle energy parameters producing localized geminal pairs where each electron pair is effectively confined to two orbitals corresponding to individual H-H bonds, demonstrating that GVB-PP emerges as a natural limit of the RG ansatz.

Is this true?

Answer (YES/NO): YES